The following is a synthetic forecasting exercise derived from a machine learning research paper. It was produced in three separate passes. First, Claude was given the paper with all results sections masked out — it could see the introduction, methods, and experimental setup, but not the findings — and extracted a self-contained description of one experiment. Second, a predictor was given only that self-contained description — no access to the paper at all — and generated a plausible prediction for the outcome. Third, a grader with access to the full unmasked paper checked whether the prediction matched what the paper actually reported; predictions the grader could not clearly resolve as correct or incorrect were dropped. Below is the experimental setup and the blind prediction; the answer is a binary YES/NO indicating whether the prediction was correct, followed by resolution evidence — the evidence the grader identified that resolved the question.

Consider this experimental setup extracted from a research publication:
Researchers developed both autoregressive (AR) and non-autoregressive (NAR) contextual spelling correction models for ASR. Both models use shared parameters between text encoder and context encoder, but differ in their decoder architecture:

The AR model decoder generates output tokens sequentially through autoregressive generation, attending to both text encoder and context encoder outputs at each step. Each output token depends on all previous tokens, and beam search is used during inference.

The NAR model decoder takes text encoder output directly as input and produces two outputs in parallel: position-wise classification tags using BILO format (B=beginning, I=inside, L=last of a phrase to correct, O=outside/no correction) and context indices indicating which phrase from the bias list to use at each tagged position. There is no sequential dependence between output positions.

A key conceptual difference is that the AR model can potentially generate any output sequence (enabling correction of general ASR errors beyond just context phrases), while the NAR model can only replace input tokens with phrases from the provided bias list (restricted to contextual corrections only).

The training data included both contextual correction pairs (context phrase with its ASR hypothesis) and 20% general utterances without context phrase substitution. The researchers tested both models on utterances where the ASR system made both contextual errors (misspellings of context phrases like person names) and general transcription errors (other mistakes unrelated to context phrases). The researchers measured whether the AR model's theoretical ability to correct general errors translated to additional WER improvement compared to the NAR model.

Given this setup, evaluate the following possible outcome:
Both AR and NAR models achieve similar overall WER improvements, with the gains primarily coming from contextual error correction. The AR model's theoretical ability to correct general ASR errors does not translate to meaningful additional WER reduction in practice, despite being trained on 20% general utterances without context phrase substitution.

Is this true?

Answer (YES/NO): NO